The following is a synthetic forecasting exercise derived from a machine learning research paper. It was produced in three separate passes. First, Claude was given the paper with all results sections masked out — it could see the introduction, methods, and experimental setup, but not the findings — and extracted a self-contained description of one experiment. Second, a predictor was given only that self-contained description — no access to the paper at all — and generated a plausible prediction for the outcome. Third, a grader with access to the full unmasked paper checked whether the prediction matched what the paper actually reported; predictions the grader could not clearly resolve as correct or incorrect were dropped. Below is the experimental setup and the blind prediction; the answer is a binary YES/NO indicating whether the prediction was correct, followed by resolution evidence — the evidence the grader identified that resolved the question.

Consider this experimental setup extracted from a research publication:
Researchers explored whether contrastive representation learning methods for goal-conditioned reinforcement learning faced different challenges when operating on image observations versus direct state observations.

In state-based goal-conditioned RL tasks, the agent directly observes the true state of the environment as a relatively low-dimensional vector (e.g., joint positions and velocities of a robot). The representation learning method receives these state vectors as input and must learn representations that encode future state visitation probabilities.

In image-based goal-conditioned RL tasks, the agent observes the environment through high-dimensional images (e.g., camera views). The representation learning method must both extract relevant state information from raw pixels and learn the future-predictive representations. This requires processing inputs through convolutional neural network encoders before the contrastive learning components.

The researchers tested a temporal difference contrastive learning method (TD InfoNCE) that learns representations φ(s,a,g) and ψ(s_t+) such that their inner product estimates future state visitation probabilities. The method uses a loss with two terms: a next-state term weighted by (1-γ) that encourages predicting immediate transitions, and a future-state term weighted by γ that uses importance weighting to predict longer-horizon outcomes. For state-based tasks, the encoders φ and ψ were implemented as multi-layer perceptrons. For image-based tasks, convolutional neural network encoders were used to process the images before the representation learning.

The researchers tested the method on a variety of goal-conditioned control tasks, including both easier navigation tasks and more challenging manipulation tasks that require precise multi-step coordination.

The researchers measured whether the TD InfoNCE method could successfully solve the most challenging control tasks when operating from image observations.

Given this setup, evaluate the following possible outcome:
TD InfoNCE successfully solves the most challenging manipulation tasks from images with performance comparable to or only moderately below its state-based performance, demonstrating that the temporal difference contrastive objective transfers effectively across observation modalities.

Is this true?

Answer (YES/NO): NO